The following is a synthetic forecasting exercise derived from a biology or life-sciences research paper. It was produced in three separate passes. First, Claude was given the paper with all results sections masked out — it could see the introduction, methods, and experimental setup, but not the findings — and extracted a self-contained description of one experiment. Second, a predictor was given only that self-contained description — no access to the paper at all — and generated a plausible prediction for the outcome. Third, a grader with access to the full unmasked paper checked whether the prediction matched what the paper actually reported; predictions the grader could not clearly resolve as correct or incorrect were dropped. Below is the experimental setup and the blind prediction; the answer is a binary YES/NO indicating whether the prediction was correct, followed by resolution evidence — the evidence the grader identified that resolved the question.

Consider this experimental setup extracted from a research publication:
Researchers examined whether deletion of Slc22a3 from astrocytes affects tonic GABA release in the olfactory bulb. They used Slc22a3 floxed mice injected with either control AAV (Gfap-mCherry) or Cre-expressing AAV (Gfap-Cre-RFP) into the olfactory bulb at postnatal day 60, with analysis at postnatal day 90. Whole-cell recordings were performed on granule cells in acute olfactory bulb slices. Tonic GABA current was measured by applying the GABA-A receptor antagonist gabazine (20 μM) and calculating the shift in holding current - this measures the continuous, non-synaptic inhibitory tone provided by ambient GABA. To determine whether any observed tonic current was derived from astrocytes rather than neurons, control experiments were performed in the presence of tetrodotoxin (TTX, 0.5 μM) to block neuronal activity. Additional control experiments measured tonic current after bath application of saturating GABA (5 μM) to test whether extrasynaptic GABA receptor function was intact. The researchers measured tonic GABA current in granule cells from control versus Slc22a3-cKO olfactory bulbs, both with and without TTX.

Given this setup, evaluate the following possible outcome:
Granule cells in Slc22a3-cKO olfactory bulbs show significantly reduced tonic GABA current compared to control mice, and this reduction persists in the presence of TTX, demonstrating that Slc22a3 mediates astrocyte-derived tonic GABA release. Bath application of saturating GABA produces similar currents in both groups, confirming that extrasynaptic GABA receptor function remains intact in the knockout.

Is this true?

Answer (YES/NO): YES